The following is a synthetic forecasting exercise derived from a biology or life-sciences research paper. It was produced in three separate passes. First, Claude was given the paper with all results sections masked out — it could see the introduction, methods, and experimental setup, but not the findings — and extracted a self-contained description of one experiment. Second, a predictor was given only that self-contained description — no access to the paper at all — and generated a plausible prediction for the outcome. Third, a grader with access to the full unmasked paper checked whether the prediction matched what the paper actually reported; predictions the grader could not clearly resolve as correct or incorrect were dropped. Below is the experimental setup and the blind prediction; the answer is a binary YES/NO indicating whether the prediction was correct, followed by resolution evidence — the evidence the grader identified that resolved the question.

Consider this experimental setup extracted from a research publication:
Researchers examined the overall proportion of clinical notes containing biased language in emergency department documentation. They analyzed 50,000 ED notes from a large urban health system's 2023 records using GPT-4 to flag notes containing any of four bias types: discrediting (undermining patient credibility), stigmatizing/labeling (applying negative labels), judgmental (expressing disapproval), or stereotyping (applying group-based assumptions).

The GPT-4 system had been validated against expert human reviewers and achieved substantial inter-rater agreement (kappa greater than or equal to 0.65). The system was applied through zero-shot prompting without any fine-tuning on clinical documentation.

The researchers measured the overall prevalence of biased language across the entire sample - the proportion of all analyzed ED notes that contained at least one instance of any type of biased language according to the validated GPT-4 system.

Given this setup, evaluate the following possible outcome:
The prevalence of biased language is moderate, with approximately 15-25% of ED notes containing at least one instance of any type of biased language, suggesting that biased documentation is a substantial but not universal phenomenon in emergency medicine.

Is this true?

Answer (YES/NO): NO